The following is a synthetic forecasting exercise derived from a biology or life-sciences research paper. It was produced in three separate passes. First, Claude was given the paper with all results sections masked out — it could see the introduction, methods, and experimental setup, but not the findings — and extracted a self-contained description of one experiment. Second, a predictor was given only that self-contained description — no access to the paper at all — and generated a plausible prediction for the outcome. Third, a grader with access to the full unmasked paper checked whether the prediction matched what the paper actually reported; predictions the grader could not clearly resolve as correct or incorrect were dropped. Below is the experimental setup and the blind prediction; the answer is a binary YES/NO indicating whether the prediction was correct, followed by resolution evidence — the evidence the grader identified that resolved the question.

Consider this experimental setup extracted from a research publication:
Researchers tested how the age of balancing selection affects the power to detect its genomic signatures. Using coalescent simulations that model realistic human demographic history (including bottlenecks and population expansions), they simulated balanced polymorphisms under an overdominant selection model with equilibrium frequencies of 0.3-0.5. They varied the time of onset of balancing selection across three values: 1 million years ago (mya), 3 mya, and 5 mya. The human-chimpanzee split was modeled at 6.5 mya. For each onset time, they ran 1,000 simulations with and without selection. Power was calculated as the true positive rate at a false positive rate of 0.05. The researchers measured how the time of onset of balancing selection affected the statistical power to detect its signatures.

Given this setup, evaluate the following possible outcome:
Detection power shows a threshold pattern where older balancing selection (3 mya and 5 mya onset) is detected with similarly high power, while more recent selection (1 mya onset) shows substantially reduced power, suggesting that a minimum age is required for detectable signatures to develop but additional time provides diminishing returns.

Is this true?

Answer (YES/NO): YES